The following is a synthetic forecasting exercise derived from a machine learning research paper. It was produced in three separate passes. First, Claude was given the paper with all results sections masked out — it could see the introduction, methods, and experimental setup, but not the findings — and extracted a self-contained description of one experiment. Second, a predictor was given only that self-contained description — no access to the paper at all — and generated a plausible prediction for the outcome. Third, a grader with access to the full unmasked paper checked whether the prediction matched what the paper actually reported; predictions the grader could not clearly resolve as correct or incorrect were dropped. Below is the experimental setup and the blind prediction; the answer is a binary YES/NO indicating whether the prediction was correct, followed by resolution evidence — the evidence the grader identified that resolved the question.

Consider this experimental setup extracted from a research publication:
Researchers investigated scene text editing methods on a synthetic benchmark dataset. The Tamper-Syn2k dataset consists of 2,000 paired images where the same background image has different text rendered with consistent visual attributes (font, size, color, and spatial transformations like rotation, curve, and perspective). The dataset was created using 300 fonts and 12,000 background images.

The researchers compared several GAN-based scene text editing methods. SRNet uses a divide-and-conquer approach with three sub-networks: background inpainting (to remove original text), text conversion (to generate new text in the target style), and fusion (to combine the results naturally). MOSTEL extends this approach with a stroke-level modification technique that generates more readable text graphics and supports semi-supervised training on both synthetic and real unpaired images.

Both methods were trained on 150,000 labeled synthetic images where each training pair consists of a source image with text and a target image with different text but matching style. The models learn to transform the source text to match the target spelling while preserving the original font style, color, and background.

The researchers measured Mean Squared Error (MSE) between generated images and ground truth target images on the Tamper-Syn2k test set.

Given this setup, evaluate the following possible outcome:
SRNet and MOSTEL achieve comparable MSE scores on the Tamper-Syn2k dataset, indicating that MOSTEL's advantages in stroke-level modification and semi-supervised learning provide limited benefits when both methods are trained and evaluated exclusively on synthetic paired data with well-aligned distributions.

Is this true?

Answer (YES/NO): NO